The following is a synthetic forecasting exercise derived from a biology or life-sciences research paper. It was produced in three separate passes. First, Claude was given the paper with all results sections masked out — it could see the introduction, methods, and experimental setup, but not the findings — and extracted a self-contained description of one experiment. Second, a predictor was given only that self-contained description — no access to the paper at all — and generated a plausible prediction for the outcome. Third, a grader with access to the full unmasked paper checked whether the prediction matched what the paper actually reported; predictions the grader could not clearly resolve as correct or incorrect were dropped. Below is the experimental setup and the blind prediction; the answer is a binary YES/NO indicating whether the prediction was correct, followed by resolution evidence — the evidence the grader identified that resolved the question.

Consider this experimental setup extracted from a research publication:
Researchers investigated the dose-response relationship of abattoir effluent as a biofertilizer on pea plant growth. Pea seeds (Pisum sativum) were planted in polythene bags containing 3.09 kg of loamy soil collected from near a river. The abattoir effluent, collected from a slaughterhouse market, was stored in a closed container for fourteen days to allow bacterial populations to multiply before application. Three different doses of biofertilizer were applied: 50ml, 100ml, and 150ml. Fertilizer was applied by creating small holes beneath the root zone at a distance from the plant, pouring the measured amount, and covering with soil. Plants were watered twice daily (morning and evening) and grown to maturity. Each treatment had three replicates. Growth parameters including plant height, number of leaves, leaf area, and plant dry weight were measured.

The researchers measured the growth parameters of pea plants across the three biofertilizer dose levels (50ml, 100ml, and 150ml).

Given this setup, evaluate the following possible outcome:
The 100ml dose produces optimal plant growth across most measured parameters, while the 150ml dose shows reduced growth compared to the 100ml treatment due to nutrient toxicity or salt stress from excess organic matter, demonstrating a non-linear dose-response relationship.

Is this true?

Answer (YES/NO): YES